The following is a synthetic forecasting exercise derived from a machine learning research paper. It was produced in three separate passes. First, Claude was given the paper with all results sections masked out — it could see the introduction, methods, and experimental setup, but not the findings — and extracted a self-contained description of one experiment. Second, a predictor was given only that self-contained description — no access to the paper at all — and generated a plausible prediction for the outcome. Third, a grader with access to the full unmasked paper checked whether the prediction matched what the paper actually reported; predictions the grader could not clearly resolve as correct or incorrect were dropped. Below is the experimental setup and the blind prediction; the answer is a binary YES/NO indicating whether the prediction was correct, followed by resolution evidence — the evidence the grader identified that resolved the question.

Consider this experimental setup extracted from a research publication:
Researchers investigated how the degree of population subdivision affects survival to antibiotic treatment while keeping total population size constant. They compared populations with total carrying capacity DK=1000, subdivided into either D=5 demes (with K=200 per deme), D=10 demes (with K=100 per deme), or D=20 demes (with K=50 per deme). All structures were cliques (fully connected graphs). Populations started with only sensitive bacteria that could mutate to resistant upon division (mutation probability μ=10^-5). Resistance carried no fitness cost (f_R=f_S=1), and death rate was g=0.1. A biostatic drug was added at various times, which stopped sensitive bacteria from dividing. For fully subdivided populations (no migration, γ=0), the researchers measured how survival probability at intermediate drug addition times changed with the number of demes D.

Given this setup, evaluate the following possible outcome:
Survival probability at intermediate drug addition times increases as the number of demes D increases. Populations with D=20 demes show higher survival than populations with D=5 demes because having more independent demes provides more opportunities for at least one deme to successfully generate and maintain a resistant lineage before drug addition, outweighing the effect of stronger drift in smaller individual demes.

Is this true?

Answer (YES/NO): YES